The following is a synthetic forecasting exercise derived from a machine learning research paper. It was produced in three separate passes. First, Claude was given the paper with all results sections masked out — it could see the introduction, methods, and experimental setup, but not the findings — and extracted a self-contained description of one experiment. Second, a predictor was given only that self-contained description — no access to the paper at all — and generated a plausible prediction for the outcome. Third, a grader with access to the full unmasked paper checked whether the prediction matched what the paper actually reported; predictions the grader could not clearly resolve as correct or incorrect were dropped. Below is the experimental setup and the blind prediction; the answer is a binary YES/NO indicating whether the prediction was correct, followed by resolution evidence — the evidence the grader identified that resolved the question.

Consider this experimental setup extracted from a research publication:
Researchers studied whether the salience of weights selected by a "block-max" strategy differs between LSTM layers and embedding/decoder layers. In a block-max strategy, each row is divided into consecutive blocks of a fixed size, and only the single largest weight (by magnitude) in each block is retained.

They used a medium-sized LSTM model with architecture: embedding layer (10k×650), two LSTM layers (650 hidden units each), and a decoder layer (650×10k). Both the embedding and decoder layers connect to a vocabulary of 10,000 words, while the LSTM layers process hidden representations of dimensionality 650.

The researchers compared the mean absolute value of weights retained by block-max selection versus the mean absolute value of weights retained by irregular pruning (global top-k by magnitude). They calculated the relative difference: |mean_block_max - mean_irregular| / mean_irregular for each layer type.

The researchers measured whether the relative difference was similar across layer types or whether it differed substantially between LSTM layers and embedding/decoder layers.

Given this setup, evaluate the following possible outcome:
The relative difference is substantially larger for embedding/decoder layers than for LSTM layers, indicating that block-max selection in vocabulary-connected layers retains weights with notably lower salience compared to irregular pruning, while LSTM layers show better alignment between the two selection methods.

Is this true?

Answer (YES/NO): YES